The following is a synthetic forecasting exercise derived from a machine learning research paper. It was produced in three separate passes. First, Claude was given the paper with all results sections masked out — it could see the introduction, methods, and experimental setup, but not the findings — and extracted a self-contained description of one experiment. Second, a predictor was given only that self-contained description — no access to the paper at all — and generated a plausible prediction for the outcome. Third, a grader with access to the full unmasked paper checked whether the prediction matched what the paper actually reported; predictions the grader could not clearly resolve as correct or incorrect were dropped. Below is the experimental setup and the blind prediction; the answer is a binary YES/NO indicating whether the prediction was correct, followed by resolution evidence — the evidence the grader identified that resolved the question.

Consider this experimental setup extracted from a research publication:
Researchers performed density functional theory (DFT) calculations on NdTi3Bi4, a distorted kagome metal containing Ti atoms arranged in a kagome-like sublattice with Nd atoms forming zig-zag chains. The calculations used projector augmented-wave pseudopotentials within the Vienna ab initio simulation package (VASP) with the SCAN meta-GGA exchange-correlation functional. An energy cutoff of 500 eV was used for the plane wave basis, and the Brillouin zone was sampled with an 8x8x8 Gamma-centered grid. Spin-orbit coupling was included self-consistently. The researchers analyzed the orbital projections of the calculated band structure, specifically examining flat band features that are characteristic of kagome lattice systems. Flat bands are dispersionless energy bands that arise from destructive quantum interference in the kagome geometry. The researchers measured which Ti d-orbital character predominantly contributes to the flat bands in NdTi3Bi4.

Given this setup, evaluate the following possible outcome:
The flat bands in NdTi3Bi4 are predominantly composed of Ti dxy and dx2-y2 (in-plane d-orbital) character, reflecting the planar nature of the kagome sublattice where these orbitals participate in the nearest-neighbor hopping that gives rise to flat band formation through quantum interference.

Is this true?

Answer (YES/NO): YES